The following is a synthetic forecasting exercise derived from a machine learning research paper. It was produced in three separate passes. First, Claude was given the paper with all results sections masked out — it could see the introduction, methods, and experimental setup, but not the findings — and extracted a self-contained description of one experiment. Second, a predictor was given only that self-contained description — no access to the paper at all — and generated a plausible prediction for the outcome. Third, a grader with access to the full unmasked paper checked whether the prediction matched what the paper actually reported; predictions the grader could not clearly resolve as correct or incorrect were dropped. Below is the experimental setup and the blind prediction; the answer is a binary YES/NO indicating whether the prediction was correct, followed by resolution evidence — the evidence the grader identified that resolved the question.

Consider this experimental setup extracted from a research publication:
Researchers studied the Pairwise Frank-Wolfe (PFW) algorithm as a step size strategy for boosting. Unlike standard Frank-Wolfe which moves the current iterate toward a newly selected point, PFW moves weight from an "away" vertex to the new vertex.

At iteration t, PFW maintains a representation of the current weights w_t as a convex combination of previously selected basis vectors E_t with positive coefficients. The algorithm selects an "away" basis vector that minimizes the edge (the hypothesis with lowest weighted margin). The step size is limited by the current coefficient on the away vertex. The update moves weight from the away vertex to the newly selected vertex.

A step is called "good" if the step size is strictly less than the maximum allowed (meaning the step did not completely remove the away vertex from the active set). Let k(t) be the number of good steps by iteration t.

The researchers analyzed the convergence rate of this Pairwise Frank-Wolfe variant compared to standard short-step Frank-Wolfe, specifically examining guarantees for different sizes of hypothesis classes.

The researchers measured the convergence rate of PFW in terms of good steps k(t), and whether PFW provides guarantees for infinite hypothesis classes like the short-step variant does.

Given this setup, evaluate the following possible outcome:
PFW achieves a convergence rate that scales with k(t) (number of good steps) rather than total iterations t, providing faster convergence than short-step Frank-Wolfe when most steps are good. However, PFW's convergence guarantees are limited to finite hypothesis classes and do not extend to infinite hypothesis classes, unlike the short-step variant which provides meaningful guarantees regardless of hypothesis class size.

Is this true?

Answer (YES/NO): YES